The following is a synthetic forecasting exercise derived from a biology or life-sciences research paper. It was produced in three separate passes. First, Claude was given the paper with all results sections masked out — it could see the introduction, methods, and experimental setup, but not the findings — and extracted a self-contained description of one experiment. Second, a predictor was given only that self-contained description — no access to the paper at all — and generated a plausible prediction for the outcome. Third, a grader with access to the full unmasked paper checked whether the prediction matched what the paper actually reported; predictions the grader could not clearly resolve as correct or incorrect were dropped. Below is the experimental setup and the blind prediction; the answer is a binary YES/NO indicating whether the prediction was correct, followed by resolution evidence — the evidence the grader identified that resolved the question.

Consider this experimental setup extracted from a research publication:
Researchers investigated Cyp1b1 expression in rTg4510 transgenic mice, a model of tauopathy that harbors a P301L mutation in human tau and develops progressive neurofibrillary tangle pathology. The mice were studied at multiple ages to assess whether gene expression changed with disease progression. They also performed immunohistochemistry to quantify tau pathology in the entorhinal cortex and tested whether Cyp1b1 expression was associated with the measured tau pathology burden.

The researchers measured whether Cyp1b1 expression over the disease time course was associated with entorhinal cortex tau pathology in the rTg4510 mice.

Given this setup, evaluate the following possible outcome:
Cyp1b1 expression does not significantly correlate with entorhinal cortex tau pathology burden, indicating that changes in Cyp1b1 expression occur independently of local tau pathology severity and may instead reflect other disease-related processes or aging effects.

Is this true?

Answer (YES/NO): NO